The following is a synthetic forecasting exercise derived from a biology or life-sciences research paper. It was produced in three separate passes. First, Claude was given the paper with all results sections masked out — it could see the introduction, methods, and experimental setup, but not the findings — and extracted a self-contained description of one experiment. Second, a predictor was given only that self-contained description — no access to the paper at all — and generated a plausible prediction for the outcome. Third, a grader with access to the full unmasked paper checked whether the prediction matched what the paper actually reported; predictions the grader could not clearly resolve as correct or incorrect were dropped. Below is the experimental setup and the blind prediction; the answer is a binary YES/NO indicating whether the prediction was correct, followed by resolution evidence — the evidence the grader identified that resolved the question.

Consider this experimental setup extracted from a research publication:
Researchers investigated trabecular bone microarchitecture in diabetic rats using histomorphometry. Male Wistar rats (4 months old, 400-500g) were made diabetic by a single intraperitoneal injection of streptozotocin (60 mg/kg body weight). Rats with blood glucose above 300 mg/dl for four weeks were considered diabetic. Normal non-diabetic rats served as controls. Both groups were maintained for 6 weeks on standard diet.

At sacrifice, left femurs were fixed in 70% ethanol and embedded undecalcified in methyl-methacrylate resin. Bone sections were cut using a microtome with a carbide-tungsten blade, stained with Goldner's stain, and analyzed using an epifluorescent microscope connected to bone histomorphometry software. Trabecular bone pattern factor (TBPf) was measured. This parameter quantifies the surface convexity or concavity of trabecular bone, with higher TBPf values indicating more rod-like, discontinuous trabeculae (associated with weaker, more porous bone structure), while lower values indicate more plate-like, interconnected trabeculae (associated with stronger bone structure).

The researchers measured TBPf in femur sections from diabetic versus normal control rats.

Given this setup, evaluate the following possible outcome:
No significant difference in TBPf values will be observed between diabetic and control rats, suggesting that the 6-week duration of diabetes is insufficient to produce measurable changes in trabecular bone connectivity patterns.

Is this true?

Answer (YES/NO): YES